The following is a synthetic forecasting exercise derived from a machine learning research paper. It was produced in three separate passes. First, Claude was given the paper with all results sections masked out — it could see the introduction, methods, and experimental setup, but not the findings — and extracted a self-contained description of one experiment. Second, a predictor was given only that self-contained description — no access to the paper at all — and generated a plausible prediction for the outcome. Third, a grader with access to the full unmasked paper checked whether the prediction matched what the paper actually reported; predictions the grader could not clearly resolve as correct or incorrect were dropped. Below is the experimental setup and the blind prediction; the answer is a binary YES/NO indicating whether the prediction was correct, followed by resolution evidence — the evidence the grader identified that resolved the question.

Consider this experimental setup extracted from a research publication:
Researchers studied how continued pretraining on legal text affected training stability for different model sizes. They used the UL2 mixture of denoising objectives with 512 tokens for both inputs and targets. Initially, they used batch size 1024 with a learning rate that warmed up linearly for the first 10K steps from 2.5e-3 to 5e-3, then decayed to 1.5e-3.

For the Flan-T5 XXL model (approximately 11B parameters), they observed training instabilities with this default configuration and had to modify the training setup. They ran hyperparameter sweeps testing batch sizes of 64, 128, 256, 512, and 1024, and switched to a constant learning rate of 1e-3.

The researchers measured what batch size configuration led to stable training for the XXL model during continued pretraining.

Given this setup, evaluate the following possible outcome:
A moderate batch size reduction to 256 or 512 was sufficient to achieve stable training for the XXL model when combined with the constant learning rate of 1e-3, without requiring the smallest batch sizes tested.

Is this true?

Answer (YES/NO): NO